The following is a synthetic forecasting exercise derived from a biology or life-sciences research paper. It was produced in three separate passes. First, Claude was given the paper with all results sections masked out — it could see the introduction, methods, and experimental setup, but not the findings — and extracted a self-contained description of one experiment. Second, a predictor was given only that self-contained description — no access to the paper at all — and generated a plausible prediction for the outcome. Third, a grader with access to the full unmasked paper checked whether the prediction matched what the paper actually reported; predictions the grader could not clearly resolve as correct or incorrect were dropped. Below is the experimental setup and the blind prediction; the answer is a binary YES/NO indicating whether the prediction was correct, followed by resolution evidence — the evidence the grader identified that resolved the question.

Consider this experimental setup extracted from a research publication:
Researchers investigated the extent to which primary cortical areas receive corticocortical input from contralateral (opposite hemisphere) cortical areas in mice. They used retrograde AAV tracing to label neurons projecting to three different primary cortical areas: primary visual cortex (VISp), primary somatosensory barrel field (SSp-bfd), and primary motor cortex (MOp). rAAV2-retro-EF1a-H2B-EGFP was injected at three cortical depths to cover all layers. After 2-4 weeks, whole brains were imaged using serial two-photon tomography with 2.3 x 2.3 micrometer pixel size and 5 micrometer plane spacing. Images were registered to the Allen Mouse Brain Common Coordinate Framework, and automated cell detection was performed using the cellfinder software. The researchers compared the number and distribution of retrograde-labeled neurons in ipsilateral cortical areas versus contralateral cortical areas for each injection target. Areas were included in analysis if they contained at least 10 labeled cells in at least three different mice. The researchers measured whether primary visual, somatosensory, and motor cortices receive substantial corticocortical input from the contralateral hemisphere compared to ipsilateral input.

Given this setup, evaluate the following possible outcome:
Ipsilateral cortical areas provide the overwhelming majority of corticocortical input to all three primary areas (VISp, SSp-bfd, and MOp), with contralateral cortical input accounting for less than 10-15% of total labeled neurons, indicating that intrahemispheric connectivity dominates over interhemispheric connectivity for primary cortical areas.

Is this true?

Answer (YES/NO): NO